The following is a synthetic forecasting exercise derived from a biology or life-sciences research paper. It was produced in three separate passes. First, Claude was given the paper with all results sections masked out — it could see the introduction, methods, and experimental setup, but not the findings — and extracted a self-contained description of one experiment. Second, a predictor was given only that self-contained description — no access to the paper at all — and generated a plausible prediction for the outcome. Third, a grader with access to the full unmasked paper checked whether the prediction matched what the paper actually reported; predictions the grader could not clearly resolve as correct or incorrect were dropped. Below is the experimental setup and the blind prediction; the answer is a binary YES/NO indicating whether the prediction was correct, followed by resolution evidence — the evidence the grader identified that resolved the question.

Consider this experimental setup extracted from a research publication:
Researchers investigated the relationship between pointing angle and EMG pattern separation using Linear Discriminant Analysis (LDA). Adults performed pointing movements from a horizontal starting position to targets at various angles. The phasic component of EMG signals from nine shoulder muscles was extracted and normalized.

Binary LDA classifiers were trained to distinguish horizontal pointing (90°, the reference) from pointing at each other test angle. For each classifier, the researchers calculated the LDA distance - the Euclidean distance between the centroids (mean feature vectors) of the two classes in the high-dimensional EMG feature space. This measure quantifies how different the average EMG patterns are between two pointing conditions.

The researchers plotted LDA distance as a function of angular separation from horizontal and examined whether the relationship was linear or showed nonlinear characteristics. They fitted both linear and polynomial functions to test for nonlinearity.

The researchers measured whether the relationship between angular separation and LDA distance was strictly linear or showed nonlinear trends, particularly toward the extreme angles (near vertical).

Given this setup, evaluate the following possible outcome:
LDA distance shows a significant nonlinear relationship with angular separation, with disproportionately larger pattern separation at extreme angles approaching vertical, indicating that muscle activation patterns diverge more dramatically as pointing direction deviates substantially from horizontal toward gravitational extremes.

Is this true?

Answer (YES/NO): NO